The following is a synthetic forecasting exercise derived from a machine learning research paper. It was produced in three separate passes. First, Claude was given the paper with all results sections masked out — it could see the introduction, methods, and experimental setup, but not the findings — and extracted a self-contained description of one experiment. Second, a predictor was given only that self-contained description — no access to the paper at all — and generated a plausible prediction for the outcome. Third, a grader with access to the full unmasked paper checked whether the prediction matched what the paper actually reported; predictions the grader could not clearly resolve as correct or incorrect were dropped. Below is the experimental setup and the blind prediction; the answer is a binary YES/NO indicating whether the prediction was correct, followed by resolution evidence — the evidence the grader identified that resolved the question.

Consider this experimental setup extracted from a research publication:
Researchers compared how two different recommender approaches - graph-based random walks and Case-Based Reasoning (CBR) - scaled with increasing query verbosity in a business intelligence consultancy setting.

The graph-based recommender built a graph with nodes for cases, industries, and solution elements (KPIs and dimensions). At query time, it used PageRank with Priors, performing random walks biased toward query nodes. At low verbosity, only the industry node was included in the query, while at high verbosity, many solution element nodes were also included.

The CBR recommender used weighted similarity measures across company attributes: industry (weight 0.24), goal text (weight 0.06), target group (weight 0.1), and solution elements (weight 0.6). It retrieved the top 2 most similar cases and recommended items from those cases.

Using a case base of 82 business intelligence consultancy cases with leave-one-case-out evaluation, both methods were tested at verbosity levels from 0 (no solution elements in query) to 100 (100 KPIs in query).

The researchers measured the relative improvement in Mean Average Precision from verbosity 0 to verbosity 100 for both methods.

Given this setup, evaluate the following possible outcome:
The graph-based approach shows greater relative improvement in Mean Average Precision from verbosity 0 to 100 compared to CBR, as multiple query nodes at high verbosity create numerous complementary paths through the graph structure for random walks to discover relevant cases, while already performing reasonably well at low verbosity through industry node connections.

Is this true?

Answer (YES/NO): YES